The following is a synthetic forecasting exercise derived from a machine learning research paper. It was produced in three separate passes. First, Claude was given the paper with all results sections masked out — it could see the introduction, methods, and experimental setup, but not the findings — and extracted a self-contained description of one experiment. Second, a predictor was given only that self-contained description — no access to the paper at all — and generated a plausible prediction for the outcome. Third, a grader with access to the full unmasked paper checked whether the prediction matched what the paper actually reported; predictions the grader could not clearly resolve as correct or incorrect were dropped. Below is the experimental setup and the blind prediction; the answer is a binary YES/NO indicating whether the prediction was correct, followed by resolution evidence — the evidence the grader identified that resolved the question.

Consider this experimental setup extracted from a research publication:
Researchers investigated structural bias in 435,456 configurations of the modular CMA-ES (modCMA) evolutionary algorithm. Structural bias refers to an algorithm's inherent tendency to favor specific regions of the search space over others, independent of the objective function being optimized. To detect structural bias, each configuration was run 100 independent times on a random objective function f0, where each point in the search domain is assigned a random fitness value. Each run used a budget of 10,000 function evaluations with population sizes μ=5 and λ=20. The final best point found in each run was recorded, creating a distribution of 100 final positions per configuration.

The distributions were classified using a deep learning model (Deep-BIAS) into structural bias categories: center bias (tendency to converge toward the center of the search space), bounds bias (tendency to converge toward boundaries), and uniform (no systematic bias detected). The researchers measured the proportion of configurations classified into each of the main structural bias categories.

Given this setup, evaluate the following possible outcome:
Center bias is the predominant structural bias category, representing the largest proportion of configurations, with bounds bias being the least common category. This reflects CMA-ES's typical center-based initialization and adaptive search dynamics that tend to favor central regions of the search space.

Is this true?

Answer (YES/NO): YES